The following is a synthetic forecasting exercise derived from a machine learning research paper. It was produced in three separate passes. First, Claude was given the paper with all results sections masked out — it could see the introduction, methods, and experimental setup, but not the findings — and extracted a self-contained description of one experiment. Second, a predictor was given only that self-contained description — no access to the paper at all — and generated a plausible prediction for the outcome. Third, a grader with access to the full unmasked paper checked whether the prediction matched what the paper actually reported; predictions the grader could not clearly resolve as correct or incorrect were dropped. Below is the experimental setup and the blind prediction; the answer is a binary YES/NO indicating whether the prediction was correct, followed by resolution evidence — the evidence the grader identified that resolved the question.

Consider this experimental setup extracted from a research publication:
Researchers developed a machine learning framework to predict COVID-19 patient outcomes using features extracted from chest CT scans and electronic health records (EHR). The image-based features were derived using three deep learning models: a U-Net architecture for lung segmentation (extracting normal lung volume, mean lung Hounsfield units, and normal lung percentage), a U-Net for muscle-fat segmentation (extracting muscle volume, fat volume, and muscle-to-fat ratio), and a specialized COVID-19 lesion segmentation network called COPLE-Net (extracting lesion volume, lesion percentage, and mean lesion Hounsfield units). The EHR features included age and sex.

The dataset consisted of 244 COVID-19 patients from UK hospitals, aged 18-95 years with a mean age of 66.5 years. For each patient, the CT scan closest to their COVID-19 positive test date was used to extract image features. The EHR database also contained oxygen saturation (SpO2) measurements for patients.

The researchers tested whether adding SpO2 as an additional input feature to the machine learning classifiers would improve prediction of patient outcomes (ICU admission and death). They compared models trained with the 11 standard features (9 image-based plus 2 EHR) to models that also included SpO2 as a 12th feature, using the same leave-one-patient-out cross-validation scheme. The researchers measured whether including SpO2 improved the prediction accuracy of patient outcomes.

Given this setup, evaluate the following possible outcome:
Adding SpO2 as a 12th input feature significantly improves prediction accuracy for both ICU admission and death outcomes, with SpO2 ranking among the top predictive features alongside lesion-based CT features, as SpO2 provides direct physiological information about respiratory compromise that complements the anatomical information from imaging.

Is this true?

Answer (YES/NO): NO